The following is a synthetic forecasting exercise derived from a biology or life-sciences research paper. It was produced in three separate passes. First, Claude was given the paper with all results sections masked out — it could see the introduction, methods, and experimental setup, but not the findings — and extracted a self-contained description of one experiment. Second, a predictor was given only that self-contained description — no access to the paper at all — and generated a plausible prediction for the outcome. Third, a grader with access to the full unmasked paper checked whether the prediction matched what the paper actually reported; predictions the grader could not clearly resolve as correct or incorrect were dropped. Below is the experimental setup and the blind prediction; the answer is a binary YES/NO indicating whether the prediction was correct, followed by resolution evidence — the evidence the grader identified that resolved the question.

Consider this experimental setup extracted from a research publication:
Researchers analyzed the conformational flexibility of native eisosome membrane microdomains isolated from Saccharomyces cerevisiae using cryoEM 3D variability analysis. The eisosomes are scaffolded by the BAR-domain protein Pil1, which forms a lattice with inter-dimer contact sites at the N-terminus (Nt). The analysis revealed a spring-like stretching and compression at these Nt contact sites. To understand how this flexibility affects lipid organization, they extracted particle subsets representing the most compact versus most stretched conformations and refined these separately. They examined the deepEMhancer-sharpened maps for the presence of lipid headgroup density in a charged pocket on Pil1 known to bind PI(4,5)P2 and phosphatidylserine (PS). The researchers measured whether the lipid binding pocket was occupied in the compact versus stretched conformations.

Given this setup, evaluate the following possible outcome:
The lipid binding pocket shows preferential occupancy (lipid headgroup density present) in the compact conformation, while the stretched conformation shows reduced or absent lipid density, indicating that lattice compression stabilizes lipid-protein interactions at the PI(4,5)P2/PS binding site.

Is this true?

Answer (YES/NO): YES